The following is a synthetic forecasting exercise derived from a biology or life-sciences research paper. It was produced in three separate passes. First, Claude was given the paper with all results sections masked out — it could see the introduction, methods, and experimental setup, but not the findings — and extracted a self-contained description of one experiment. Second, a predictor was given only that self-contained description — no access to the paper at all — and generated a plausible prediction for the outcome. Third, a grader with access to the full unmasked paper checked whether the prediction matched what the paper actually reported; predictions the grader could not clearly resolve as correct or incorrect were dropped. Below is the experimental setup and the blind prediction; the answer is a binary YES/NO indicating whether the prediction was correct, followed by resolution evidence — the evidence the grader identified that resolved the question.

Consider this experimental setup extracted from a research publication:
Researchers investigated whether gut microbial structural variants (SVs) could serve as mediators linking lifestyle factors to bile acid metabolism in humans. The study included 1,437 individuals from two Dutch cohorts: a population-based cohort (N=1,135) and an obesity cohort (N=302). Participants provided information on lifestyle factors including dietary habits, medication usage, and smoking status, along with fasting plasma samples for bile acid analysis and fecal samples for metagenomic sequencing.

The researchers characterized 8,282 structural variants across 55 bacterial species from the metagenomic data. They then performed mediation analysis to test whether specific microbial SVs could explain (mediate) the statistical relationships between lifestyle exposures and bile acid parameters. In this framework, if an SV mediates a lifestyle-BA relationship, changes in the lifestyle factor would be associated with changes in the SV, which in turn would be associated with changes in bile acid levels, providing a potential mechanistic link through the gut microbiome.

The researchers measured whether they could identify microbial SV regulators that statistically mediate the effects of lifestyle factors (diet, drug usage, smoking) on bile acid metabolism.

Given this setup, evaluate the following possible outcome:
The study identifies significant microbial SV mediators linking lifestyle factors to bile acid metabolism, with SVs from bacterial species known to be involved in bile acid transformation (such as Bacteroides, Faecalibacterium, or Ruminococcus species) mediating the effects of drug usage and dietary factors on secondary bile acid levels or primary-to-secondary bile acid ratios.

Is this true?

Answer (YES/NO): NO